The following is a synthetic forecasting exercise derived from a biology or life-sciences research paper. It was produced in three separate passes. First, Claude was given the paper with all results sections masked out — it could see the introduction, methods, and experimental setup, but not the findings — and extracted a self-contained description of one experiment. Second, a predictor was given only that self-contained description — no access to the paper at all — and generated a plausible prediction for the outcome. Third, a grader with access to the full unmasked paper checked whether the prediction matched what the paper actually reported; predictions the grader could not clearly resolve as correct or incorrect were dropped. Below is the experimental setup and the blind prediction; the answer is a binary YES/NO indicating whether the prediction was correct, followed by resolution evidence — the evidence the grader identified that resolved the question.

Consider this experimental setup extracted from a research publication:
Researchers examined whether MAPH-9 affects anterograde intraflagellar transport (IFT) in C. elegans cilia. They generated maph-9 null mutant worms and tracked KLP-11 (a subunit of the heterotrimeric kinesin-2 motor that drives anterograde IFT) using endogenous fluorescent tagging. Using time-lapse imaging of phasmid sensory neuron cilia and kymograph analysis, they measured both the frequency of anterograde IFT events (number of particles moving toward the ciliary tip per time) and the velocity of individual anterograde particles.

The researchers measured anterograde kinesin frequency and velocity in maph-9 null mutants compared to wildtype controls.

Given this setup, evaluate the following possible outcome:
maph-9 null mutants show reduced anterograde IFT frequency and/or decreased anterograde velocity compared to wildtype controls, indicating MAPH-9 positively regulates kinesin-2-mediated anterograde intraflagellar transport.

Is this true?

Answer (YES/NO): NO